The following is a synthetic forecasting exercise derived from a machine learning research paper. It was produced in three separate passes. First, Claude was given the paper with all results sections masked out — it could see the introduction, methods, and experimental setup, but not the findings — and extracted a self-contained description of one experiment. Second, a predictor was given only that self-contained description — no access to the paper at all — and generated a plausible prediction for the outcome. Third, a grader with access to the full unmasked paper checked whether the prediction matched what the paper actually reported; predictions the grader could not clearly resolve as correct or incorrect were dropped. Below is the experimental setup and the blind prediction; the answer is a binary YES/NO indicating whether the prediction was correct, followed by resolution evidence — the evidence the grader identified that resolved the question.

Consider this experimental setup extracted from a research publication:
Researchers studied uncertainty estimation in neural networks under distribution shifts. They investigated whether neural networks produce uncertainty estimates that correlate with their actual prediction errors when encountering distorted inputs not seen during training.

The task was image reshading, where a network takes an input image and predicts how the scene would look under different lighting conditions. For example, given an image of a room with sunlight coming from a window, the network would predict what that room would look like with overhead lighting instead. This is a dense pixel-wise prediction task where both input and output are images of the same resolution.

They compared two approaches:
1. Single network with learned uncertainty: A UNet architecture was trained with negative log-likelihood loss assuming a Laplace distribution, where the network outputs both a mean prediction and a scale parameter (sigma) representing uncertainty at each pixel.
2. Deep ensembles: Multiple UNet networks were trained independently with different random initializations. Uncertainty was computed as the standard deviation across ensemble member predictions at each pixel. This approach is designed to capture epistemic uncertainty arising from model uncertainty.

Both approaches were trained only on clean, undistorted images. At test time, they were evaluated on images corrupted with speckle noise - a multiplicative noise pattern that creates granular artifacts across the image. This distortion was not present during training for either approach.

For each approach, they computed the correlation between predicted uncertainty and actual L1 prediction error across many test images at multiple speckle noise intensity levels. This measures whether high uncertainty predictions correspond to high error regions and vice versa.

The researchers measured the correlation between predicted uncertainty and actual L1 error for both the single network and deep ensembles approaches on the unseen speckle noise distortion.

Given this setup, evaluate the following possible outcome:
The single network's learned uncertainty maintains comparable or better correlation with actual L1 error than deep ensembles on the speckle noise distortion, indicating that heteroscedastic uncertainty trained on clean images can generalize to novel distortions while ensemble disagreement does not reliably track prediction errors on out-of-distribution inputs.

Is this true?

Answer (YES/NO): NO